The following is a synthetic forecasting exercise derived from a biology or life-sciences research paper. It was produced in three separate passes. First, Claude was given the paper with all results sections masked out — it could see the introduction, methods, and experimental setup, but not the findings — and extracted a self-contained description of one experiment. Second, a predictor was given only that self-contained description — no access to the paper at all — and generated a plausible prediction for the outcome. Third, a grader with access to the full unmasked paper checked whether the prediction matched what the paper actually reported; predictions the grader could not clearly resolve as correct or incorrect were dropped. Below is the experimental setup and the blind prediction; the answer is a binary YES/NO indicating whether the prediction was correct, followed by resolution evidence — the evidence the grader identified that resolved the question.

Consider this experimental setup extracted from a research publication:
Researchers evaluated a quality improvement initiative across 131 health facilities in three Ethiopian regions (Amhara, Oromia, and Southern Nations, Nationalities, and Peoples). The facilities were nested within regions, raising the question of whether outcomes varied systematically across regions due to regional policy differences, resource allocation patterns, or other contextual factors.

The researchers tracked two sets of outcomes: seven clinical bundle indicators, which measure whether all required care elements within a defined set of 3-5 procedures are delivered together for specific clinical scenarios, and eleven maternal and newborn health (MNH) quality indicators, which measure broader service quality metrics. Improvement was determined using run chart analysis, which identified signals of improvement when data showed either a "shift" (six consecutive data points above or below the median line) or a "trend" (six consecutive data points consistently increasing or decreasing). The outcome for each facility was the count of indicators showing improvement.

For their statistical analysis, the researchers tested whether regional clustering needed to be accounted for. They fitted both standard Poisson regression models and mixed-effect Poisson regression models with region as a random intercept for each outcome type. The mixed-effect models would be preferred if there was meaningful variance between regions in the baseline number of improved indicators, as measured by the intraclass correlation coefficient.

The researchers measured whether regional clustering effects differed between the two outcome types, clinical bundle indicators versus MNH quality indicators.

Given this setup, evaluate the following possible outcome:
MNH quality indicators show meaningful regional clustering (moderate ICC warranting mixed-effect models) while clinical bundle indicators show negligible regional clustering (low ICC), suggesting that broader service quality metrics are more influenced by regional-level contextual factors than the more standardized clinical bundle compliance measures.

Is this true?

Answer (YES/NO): NO